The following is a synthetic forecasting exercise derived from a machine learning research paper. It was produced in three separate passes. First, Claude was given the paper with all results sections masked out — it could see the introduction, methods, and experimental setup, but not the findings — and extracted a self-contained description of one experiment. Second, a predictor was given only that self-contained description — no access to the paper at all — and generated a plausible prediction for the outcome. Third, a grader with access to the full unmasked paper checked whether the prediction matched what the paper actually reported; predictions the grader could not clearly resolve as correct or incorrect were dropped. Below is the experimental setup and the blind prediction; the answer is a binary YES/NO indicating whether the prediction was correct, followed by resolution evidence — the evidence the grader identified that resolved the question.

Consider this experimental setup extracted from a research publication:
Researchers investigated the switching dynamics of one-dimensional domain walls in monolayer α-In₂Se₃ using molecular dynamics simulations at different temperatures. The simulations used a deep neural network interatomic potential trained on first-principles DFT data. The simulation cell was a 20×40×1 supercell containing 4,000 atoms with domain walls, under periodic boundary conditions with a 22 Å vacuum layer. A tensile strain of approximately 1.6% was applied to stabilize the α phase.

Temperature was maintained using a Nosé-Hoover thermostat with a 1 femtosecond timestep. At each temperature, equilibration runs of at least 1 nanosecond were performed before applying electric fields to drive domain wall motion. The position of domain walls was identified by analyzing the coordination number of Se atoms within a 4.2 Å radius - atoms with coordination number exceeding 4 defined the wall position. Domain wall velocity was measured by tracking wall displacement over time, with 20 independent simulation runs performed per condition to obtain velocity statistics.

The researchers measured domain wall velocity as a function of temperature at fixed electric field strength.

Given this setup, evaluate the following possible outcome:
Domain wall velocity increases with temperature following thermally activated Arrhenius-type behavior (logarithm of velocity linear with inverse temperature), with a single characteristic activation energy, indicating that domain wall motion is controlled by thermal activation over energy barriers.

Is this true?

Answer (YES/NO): NO